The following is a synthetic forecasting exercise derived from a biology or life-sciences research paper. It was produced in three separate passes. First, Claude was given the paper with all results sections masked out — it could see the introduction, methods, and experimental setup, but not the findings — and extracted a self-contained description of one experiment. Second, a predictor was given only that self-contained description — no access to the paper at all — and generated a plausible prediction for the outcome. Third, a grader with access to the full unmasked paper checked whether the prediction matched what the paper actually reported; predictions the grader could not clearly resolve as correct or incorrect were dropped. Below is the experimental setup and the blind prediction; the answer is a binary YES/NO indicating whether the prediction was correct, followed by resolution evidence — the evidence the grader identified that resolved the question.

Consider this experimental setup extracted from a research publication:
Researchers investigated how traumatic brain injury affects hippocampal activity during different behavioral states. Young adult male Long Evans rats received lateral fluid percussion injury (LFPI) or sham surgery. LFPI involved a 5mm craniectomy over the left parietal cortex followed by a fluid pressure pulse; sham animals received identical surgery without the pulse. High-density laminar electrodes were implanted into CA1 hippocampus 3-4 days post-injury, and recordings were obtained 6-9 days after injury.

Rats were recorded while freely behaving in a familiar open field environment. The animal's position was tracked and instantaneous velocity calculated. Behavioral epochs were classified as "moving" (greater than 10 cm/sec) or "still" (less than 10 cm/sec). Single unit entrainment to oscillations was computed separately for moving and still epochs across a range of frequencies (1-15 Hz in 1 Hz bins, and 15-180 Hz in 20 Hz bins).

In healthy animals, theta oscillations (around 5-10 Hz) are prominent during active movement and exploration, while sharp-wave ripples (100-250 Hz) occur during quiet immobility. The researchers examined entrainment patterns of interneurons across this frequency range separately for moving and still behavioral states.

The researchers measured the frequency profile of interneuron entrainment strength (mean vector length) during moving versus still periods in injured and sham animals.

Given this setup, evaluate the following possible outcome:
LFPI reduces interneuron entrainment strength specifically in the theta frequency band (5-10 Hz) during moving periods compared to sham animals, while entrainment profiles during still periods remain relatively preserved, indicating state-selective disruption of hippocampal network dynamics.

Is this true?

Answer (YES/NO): NO